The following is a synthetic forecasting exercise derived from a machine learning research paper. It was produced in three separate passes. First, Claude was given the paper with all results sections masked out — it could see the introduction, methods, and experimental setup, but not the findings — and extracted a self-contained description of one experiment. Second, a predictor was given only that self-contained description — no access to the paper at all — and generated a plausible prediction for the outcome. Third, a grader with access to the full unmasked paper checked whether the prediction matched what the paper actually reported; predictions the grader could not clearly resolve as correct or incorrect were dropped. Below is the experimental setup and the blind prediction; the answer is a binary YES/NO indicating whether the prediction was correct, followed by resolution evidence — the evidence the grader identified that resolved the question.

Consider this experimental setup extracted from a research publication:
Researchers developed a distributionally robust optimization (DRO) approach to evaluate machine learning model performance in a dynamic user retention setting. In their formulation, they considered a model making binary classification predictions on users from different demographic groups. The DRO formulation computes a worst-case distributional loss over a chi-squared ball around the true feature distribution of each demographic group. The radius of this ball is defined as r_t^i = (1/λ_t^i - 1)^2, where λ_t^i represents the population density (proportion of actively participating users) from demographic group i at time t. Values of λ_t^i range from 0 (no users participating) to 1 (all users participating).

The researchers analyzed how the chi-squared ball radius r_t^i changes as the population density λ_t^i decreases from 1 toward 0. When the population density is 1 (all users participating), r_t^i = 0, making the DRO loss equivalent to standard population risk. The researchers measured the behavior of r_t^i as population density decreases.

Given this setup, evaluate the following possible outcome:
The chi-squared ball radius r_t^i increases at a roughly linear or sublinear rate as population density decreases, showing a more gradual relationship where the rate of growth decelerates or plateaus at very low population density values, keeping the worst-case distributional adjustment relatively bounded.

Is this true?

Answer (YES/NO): NO